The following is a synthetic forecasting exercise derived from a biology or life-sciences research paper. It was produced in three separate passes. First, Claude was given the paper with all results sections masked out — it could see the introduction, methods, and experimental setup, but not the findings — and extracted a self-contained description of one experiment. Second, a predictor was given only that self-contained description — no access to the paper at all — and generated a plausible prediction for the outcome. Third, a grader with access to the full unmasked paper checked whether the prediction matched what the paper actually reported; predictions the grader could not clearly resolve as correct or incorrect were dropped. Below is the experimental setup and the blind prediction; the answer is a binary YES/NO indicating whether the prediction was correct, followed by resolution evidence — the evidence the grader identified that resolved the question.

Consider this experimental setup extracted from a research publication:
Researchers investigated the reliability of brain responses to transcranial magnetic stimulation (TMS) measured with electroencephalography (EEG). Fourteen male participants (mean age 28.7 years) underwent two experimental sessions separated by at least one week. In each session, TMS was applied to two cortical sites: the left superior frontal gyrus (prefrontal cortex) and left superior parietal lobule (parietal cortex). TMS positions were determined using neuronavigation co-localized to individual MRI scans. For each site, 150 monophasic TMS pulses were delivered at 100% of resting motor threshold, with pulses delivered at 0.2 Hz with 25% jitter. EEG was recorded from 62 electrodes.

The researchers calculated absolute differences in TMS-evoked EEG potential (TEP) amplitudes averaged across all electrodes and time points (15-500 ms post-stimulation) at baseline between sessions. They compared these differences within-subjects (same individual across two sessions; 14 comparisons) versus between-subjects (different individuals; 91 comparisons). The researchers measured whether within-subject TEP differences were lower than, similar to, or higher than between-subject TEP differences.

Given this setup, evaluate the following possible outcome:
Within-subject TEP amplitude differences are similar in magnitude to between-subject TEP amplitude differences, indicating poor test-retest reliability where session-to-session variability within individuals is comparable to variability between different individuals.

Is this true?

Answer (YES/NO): NO